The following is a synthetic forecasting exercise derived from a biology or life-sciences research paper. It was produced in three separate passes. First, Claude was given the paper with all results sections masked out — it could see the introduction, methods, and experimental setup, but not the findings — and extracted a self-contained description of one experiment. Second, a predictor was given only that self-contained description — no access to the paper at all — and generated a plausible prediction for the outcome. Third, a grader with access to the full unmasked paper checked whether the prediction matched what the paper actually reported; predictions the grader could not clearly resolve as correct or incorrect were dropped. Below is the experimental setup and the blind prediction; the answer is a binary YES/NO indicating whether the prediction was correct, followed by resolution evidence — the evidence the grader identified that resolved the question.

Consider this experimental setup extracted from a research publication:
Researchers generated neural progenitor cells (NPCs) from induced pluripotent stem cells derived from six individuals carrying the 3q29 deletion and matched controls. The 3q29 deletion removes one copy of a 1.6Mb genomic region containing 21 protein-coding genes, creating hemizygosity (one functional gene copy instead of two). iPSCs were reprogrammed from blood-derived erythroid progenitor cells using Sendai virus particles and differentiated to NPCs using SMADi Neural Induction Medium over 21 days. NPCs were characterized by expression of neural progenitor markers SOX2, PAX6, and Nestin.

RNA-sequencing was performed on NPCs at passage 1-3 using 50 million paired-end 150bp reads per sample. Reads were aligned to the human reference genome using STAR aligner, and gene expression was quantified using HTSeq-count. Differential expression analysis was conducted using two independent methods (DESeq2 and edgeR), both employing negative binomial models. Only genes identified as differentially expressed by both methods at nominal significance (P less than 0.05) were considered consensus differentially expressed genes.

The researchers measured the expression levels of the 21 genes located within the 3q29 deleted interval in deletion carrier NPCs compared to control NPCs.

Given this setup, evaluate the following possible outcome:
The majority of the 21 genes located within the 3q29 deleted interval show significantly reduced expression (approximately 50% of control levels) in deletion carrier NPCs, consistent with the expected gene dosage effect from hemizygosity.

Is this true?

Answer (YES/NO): YES